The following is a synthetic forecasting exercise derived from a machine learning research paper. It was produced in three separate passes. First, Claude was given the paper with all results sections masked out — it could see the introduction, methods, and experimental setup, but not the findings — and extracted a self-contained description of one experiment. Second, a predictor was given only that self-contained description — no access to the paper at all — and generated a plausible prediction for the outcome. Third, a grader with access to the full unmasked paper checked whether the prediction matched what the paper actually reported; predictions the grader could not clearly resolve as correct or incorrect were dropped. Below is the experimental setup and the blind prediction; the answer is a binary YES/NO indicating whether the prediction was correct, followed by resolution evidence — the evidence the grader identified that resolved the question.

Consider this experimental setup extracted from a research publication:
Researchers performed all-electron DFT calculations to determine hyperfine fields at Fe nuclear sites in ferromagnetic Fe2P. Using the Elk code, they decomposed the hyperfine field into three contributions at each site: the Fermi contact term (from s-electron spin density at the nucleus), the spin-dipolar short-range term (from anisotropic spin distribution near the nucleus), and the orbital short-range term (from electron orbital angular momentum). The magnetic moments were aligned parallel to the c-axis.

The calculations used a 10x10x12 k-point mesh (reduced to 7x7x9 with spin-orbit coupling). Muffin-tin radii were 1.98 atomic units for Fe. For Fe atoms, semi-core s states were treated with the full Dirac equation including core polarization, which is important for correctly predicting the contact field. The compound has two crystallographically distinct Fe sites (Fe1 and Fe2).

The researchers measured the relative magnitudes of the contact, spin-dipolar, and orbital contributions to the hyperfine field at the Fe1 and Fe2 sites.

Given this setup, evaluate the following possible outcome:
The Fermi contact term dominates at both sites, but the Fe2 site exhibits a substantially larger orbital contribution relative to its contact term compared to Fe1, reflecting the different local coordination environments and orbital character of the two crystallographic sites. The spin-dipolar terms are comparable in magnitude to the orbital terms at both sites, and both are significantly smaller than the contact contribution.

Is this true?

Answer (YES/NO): NO